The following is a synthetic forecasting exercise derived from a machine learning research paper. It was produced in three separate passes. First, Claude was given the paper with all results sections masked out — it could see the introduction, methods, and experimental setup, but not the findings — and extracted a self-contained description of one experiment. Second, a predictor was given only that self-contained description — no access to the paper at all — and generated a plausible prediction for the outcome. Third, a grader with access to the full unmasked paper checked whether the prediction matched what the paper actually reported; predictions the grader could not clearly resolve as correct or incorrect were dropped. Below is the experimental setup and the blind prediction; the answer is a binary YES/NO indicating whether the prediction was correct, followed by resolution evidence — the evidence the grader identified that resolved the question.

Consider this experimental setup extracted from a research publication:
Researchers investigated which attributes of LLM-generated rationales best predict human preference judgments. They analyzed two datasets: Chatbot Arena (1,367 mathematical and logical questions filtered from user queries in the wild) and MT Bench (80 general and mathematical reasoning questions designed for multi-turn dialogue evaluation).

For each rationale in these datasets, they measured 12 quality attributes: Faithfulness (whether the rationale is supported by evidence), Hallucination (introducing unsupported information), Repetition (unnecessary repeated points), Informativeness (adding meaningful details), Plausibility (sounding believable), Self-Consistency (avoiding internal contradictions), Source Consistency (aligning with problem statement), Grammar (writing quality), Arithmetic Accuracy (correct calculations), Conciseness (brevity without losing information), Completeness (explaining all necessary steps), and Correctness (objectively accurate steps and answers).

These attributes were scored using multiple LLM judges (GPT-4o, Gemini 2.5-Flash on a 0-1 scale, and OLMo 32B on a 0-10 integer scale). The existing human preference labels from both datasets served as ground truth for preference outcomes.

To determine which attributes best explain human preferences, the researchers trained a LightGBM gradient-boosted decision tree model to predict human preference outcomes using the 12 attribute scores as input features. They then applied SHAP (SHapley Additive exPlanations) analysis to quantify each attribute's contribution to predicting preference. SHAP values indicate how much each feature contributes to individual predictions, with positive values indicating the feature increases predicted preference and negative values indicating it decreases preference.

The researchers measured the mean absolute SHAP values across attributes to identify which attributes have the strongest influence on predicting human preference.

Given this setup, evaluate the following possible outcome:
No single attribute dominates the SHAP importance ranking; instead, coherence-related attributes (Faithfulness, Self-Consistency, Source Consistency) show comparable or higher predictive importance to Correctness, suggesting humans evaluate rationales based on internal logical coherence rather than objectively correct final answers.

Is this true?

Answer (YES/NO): NO